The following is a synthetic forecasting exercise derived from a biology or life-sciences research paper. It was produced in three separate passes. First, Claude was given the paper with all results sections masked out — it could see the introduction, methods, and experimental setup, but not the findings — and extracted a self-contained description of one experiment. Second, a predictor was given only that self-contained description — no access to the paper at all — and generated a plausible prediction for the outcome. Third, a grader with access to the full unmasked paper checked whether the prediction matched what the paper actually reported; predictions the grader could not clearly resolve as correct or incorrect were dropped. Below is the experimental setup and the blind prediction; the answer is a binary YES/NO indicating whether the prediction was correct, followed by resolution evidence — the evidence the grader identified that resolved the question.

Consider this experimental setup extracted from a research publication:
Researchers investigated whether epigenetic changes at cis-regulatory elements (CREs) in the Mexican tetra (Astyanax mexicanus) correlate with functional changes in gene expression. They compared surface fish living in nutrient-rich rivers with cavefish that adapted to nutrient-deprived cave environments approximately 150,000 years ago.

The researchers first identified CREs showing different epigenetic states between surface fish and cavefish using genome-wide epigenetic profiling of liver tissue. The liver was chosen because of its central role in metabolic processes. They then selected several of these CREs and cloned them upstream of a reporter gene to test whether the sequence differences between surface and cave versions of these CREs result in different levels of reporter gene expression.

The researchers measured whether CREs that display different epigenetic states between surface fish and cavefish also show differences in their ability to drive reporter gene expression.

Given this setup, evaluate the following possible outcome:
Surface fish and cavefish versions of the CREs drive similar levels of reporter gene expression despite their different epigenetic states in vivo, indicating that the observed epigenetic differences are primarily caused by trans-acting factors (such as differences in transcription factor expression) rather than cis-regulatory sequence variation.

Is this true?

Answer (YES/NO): NO